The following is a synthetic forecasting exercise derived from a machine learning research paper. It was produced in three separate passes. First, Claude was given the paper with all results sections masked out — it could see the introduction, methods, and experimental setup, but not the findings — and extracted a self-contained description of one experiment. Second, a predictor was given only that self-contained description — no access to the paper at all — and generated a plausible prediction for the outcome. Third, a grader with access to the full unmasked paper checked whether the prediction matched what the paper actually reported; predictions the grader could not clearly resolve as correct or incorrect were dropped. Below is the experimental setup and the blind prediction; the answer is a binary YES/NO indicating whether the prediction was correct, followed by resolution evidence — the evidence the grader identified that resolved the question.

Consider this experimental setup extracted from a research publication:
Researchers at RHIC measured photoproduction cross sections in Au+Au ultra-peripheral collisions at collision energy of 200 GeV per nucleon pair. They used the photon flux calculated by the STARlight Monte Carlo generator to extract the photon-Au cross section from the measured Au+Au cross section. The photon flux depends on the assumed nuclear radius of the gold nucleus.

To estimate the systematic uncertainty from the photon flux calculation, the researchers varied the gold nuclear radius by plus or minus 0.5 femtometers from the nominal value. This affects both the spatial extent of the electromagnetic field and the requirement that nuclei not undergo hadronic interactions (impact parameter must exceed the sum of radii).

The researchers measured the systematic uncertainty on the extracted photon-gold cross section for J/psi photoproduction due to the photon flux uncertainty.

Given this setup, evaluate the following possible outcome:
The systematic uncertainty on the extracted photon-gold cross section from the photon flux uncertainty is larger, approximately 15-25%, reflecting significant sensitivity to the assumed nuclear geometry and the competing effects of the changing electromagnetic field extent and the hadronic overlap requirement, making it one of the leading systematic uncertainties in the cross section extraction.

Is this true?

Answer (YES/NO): NO